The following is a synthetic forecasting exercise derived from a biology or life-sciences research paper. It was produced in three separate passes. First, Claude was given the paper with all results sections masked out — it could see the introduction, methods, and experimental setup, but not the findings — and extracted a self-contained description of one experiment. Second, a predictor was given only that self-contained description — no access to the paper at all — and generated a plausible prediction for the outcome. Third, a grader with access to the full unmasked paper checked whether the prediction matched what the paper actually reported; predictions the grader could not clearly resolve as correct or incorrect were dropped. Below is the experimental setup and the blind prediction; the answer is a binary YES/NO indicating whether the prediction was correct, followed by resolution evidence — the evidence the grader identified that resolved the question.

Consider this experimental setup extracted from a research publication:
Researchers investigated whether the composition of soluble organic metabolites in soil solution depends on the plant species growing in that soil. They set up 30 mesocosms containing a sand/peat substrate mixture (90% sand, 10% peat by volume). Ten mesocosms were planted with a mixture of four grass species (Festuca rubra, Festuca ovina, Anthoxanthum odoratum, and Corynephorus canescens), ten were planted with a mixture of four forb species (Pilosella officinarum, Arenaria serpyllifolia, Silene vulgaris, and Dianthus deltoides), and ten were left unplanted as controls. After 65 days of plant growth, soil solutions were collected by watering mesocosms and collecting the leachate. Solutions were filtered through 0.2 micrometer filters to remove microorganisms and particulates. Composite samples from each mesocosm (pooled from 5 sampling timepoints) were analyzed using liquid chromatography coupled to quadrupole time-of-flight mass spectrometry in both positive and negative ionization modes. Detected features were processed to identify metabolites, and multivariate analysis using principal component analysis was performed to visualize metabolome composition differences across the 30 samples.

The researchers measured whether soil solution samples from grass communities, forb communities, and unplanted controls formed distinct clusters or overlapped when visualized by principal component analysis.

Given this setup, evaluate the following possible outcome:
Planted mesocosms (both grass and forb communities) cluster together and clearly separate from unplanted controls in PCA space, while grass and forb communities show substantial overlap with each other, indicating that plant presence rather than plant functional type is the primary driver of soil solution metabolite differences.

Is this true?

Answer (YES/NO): NO